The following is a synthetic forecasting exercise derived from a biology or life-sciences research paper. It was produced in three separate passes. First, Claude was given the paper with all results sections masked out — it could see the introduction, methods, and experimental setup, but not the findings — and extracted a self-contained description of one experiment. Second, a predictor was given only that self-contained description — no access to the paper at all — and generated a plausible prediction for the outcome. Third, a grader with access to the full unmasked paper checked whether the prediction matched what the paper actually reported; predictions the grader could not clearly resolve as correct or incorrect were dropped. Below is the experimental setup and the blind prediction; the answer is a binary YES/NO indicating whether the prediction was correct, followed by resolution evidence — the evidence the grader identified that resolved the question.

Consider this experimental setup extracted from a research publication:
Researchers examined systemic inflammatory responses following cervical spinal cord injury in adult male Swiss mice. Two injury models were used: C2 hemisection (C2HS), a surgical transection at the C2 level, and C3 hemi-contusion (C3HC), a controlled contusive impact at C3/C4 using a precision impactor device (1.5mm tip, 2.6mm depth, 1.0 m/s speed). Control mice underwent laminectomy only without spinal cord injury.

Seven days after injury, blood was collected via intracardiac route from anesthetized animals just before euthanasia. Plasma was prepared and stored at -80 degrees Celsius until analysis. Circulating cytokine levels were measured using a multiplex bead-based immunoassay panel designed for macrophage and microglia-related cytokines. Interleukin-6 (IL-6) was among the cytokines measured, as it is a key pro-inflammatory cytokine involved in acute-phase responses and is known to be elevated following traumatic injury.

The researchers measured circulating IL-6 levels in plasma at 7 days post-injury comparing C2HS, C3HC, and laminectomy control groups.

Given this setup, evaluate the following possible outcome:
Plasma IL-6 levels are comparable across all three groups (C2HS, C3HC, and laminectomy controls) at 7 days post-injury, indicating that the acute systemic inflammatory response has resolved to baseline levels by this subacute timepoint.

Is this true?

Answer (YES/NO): NO